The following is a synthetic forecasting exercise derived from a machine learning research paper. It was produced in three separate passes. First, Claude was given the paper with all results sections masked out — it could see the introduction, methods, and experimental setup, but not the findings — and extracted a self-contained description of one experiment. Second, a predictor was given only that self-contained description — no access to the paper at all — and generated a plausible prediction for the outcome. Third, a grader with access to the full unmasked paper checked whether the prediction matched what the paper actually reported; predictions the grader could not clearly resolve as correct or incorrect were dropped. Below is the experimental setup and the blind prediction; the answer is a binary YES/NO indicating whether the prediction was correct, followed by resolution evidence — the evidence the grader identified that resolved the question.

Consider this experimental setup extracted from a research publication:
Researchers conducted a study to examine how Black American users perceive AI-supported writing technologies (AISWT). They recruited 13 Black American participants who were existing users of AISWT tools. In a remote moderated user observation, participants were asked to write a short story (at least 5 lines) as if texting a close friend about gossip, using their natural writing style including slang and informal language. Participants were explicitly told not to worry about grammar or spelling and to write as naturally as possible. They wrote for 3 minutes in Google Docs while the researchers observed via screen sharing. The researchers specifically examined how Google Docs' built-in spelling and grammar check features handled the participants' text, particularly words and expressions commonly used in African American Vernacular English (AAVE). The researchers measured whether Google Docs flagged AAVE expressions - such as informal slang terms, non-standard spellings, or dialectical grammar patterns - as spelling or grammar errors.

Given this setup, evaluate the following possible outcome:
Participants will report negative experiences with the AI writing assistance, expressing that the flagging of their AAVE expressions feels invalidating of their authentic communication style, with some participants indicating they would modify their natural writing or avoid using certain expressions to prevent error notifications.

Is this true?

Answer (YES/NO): YES